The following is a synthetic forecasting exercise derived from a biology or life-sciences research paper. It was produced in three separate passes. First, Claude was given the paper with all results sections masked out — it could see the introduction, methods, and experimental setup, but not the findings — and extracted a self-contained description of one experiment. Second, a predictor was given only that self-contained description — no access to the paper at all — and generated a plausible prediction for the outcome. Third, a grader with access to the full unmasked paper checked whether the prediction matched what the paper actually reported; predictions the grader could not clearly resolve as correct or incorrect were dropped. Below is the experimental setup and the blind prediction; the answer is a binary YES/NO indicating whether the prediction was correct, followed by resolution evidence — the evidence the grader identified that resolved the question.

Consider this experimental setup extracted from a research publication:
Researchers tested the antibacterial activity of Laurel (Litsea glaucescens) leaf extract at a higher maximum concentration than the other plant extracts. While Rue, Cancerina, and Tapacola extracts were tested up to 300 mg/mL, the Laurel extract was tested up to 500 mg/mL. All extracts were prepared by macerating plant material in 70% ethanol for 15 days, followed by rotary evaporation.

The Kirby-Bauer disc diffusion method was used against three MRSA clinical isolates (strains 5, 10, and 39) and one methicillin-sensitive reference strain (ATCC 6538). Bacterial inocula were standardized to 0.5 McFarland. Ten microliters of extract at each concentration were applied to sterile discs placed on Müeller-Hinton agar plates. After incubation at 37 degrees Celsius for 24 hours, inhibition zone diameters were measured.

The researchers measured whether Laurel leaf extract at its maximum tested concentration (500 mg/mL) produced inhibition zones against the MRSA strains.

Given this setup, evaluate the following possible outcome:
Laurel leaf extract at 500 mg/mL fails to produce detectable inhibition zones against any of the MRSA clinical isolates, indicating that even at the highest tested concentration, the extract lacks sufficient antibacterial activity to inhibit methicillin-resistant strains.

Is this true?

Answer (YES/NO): NO